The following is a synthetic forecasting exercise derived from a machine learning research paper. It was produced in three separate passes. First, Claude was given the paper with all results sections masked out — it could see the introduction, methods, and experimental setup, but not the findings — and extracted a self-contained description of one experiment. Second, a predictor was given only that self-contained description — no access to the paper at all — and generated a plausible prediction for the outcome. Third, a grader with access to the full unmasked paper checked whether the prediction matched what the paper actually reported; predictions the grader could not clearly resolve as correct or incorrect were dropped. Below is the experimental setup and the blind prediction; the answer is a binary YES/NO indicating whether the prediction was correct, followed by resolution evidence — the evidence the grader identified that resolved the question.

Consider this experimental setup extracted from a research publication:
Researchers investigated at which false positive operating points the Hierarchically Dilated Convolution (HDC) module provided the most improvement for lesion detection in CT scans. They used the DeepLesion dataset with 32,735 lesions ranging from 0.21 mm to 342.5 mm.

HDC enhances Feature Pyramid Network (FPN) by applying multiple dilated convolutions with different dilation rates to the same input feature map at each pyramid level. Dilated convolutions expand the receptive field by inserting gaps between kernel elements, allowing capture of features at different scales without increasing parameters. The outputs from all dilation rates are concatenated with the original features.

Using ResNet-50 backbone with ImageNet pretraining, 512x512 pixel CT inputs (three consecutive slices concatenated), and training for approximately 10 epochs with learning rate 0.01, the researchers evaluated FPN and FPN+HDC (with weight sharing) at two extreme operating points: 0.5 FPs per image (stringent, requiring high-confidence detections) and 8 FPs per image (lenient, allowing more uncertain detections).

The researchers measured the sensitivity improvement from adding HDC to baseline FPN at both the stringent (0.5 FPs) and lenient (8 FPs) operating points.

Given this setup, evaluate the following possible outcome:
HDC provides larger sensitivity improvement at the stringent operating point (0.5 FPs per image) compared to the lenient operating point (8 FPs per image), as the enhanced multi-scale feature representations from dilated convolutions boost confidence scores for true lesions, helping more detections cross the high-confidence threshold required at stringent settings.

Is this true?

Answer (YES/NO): NO